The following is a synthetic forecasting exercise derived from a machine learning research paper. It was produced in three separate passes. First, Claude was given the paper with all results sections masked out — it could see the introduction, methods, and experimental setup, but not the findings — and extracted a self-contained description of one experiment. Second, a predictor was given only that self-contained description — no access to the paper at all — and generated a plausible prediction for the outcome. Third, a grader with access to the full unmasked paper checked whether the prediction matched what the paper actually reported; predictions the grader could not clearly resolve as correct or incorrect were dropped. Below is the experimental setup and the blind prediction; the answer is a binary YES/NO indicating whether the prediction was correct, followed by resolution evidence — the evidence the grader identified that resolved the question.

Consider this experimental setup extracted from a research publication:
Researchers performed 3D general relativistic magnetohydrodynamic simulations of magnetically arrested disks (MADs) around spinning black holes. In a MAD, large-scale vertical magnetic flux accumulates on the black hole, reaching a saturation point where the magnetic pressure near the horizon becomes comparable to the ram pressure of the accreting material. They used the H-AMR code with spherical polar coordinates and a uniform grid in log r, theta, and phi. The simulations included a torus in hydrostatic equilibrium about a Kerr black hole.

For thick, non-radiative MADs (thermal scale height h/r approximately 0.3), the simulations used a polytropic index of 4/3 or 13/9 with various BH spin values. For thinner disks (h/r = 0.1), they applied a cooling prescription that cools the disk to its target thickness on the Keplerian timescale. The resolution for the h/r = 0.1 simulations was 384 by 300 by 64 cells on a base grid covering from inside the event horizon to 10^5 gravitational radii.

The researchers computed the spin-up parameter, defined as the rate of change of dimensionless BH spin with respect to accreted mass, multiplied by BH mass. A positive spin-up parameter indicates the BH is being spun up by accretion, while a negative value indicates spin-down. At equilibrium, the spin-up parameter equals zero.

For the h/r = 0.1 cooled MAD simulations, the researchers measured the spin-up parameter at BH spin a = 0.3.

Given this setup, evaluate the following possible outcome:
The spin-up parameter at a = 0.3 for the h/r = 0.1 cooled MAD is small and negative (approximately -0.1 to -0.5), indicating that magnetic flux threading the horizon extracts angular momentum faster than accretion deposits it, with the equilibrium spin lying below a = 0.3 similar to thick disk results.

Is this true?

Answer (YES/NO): NO